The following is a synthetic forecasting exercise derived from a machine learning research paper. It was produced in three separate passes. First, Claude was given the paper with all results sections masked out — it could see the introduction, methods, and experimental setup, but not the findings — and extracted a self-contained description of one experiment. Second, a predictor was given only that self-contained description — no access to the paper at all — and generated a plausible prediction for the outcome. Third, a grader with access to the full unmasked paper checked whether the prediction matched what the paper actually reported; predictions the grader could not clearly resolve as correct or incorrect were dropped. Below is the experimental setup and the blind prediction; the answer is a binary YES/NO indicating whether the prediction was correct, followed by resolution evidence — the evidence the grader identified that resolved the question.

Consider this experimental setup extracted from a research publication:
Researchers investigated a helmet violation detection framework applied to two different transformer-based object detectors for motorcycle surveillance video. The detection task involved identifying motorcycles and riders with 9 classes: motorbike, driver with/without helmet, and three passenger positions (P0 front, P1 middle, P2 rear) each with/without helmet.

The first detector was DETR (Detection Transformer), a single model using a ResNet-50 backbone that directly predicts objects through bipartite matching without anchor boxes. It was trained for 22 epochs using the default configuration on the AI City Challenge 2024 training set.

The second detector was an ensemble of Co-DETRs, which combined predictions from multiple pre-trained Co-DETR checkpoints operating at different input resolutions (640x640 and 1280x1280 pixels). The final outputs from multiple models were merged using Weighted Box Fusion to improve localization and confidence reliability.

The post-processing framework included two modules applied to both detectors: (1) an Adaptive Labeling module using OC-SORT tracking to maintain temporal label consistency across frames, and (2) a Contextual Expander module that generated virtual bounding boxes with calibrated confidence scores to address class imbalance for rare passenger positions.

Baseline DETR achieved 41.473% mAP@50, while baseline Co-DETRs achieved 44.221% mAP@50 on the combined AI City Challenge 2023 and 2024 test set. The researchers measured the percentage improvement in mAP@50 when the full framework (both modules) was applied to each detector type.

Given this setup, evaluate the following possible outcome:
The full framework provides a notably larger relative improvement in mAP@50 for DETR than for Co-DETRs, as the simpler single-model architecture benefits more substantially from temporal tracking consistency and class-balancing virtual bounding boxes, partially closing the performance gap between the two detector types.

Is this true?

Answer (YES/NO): YES